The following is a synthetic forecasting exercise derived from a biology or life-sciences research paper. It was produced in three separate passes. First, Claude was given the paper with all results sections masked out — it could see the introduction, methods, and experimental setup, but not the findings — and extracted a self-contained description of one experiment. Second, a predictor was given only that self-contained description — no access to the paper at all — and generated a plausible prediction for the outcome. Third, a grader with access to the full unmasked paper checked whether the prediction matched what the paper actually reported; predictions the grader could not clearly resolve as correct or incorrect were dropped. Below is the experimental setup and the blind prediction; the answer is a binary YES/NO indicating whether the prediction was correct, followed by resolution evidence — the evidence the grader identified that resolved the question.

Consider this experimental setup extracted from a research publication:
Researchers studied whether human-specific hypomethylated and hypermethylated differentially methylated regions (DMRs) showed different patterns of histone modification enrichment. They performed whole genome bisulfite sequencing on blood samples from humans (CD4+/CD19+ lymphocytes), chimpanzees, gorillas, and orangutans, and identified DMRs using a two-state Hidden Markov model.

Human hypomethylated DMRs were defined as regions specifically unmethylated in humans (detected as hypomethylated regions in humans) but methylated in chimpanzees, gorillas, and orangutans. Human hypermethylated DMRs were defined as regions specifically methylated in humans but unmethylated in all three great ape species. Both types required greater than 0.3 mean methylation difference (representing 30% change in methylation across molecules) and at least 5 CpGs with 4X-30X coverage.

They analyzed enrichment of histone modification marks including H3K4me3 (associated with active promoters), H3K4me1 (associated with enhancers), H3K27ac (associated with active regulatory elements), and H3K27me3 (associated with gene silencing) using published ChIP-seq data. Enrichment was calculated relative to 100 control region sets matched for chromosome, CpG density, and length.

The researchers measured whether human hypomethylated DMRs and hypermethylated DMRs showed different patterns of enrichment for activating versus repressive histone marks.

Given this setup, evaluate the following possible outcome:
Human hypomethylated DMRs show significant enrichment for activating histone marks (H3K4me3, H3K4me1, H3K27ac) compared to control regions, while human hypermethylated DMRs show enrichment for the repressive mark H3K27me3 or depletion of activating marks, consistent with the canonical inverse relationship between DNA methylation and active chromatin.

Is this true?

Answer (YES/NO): NO